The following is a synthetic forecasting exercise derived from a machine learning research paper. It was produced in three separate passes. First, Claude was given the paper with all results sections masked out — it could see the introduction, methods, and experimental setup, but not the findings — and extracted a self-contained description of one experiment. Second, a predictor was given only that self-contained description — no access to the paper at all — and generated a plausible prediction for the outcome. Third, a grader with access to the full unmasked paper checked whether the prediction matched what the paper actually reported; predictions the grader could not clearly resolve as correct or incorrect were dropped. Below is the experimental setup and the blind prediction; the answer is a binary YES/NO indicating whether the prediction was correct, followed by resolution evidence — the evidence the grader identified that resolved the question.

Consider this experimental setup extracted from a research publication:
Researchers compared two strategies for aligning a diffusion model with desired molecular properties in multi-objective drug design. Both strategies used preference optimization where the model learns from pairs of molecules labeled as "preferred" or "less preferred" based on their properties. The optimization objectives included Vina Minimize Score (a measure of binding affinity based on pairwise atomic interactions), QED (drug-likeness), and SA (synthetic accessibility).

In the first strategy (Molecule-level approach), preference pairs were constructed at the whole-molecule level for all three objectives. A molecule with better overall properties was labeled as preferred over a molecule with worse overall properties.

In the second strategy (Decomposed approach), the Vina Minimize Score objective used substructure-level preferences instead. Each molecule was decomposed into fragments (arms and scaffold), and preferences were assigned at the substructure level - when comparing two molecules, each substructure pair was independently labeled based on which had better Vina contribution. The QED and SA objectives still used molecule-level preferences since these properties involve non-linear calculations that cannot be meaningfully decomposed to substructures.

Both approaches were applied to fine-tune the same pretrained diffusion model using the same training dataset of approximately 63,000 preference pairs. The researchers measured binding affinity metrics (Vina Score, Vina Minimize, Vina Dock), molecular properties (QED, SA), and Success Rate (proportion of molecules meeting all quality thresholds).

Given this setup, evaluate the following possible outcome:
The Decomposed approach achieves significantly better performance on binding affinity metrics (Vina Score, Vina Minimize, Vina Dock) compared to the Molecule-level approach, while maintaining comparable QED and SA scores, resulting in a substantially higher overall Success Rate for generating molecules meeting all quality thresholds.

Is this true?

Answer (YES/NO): NO